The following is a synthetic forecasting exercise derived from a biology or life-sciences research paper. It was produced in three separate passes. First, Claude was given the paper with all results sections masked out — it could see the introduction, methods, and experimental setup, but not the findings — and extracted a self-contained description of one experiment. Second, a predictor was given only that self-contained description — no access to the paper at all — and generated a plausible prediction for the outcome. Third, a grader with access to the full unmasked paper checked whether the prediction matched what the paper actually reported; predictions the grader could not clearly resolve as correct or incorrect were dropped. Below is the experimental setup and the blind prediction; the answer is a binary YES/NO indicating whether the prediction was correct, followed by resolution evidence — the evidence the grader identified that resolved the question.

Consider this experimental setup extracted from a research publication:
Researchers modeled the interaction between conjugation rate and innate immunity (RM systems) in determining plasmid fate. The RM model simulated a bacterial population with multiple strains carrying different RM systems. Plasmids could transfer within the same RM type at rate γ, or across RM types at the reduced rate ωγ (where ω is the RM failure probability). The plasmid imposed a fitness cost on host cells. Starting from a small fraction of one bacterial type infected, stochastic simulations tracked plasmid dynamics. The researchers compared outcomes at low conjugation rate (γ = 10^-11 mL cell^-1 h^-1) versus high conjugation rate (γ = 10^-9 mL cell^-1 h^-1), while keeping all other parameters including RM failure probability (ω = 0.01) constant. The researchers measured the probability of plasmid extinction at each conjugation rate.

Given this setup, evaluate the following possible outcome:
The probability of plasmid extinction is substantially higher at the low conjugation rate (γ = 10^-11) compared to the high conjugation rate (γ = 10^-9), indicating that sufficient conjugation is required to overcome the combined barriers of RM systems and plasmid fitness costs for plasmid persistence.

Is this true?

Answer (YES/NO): YES